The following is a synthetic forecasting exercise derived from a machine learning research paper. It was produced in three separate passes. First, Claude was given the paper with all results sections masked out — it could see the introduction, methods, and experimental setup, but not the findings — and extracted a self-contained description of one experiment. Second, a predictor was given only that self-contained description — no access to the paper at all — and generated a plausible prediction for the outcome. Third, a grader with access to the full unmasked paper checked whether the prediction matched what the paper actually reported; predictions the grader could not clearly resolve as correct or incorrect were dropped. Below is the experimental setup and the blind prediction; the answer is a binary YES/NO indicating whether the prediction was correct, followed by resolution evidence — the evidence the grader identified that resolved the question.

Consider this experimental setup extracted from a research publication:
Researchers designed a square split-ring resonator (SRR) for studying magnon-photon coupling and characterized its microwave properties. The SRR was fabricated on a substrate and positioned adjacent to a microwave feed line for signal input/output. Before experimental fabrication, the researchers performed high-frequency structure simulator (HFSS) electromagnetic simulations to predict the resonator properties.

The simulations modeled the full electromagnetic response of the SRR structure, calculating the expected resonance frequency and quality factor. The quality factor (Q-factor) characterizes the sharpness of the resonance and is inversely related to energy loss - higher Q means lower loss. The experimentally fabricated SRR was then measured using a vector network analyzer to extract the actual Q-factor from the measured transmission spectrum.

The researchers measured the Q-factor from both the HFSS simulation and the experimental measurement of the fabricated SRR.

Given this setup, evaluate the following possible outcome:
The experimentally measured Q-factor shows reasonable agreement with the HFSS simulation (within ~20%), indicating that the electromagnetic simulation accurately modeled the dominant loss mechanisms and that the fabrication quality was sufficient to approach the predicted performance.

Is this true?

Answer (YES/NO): YES